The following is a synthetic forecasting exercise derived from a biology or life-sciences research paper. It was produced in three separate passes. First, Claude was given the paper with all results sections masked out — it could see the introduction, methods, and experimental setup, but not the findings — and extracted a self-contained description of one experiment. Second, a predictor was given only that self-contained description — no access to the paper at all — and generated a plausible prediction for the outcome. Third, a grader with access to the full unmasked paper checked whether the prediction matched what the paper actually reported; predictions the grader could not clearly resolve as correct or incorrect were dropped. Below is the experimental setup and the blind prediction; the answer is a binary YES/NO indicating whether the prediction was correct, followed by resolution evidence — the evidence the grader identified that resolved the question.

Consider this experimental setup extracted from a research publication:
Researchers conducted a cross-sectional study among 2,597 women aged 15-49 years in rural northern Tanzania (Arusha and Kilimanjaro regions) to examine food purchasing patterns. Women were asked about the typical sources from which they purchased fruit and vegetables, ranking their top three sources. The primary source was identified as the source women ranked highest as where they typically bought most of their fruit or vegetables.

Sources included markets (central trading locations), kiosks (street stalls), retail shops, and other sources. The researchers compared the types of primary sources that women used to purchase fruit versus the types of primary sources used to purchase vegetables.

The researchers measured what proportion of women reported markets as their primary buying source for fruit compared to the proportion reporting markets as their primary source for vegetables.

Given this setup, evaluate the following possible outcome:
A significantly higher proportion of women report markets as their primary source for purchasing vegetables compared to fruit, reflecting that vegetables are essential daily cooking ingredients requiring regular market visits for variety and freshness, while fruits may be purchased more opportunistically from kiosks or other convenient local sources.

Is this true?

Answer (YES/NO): NO